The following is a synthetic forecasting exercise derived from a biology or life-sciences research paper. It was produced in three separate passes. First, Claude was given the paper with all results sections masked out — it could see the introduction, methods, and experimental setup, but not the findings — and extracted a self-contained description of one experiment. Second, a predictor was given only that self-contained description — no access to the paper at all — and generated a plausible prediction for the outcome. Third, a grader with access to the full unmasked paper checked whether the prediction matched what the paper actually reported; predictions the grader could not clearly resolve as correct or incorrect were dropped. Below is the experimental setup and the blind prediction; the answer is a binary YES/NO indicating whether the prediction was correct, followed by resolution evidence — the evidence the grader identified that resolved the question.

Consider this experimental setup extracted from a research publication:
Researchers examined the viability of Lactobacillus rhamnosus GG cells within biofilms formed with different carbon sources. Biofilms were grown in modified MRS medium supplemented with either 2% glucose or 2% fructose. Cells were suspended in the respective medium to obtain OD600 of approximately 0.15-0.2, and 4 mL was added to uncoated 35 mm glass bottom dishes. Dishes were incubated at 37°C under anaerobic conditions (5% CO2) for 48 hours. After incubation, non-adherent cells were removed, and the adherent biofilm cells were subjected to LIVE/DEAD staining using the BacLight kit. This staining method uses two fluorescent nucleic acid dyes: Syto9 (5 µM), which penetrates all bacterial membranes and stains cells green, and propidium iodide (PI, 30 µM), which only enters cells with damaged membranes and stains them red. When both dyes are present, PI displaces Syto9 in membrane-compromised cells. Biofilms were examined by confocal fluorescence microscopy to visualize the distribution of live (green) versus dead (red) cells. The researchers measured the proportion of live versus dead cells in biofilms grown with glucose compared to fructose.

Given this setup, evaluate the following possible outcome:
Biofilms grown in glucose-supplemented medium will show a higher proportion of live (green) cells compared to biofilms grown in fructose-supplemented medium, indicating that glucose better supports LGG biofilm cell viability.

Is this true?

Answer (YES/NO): NO